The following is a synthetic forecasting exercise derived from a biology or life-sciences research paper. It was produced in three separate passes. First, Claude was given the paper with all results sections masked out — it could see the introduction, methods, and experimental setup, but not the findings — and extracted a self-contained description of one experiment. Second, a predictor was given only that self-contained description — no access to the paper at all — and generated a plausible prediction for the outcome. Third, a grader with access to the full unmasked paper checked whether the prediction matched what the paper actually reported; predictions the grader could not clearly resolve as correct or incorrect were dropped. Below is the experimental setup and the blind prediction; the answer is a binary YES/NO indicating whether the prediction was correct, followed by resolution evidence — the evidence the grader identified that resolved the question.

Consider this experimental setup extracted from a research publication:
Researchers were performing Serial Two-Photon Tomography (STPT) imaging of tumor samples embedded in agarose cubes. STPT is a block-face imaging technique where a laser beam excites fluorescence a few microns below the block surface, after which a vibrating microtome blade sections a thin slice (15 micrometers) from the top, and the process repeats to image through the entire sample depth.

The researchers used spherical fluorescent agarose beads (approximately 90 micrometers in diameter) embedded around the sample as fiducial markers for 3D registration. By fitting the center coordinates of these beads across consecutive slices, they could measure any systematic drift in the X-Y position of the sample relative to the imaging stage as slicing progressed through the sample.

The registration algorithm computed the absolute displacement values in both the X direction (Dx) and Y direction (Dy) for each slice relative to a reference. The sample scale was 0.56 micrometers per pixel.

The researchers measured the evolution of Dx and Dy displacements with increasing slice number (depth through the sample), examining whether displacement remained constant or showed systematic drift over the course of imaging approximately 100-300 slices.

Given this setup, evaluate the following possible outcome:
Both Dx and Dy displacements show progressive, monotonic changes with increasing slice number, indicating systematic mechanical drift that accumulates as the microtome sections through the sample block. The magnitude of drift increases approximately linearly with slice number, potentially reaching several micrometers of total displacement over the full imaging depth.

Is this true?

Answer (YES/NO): NO